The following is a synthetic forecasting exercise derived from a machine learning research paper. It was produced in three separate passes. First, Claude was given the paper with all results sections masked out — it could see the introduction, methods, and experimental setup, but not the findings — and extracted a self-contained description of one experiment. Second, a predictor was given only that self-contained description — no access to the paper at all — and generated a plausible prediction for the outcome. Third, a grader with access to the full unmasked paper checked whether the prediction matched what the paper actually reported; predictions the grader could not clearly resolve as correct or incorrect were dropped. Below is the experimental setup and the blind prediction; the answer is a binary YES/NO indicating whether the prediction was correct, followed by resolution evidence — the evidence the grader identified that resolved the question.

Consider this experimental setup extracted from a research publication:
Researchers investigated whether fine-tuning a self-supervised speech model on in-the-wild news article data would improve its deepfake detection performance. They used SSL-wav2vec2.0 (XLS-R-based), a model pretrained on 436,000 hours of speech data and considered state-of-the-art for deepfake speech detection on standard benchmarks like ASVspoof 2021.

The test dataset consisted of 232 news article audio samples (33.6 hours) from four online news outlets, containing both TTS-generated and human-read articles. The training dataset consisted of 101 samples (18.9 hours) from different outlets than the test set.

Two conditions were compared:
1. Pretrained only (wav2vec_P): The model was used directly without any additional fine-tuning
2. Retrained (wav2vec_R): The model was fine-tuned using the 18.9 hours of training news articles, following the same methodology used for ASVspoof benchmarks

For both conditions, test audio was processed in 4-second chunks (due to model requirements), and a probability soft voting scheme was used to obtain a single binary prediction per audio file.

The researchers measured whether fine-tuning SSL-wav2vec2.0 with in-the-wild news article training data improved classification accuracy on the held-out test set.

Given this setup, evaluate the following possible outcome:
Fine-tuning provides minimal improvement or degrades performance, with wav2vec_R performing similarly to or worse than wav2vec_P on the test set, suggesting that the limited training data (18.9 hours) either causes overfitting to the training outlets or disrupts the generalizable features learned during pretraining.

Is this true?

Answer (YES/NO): YES